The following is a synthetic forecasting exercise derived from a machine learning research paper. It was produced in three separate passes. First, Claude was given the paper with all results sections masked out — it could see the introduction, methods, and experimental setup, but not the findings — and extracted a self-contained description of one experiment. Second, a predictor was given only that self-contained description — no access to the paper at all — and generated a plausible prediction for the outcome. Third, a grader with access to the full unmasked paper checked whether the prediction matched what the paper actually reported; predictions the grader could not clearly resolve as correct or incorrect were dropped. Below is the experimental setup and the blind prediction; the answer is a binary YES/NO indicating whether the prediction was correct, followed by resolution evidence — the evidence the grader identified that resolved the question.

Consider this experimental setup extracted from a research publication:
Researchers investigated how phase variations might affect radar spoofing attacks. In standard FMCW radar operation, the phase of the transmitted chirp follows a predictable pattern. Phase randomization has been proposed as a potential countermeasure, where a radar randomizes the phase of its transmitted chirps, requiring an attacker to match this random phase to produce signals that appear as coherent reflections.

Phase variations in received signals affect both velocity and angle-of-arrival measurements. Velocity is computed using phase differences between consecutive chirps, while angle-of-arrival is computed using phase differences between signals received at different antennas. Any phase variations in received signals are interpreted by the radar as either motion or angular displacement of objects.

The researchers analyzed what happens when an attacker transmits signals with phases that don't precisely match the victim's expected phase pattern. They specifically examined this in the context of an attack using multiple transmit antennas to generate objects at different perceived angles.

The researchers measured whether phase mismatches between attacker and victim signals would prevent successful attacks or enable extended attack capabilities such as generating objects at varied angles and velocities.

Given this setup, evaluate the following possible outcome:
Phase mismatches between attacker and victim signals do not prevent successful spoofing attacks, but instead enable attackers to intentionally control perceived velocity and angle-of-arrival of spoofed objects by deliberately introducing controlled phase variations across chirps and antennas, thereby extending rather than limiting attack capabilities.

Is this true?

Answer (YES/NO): YES